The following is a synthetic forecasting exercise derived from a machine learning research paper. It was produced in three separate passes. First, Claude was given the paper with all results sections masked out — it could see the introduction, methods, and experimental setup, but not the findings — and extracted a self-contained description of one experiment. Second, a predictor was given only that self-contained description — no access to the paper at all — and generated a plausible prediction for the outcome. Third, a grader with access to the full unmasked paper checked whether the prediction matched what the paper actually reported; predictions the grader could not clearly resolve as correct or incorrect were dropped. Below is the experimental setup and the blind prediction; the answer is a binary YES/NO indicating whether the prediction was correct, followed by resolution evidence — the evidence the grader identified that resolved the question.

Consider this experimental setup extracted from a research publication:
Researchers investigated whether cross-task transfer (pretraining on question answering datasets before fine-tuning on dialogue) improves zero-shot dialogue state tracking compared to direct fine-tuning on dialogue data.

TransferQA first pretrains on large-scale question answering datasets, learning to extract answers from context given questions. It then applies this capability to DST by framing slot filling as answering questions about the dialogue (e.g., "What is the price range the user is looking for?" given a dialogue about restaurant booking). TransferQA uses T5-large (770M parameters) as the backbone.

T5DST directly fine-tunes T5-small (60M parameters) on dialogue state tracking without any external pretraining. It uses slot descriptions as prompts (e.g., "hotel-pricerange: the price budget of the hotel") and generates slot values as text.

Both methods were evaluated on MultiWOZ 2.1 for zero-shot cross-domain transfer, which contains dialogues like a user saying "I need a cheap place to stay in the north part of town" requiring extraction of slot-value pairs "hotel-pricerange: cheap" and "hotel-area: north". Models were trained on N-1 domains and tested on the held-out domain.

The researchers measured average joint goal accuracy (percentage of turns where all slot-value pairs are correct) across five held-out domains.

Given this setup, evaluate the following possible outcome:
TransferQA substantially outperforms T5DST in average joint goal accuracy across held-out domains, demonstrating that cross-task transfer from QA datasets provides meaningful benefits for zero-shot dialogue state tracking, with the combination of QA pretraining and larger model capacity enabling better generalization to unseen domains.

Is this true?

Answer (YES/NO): NO